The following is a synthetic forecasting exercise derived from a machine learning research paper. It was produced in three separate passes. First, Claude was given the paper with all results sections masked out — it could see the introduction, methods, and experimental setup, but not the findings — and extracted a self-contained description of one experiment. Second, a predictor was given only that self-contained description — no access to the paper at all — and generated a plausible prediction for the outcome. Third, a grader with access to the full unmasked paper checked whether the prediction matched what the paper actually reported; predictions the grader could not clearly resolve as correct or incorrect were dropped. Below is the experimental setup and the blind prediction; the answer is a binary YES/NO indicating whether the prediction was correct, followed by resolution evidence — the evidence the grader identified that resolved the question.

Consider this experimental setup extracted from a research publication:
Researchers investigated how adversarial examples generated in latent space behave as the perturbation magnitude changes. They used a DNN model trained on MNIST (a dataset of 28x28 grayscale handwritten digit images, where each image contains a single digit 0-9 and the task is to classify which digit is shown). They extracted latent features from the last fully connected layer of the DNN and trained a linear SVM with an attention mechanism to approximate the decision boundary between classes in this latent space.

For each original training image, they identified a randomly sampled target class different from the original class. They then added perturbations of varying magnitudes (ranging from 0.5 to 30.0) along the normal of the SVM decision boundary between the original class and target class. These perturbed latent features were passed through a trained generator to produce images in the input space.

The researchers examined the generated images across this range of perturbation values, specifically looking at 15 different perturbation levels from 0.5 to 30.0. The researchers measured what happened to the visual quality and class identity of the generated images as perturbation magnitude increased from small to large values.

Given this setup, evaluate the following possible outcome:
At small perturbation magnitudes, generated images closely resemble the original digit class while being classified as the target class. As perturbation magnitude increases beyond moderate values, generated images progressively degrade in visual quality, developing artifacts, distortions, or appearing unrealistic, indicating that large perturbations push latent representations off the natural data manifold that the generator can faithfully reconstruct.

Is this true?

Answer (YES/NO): NO